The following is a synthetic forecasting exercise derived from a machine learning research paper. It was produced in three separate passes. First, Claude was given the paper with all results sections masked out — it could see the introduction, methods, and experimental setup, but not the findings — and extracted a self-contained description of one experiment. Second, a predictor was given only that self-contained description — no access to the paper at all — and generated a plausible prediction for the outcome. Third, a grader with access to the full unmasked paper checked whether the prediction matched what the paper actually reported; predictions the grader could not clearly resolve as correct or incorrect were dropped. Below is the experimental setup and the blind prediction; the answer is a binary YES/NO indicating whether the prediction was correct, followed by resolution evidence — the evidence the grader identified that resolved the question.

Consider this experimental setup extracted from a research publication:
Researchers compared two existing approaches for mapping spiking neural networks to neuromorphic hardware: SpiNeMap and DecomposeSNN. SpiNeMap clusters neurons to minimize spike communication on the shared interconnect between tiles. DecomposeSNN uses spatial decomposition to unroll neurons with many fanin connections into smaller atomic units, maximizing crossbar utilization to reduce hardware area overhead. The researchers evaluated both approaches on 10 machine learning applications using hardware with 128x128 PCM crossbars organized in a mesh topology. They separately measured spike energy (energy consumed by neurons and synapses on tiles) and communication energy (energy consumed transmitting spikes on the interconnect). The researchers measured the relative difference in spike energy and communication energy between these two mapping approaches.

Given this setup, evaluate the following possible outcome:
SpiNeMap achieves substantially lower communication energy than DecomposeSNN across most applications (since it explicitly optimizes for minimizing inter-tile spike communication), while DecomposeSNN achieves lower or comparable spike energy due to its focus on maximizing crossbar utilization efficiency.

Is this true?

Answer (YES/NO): YES